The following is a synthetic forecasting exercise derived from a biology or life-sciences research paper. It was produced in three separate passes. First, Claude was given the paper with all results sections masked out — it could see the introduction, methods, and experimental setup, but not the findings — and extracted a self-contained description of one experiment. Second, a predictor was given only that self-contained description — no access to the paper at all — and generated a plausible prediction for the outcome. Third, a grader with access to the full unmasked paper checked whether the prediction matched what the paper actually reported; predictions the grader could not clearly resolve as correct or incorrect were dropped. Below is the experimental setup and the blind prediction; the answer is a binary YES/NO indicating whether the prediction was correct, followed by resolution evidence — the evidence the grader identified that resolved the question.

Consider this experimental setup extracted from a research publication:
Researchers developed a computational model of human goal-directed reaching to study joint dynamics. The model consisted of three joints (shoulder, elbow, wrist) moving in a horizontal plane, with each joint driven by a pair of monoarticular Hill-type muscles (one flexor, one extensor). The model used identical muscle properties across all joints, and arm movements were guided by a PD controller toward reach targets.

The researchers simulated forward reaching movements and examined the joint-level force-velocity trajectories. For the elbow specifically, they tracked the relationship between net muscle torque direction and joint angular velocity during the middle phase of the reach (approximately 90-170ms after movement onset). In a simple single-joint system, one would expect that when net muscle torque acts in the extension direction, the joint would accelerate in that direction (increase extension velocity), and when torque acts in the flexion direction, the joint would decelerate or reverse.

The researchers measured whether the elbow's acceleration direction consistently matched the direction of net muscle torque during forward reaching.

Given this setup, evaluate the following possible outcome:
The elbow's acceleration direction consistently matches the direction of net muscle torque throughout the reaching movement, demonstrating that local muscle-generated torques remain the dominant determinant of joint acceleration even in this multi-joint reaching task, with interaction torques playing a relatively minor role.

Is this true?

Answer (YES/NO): NO